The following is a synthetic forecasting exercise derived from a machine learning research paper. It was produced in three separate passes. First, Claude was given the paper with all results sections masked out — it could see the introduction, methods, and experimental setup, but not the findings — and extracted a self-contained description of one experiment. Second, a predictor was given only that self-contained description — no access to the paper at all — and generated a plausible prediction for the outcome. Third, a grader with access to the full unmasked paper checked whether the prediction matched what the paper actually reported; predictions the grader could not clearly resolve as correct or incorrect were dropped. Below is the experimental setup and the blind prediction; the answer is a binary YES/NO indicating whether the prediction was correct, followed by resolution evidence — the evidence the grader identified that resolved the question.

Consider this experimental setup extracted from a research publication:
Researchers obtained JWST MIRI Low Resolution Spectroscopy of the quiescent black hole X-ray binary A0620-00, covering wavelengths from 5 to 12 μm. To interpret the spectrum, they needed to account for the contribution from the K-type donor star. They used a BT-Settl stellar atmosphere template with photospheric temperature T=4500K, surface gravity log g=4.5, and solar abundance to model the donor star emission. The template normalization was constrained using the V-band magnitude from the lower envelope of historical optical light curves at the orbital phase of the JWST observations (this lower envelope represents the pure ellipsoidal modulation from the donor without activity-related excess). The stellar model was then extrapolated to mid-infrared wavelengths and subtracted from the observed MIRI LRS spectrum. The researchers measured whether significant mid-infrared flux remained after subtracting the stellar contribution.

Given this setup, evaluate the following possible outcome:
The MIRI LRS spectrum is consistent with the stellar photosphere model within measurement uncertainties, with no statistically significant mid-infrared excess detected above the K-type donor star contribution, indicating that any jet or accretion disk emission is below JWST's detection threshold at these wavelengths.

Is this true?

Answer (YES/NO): NO